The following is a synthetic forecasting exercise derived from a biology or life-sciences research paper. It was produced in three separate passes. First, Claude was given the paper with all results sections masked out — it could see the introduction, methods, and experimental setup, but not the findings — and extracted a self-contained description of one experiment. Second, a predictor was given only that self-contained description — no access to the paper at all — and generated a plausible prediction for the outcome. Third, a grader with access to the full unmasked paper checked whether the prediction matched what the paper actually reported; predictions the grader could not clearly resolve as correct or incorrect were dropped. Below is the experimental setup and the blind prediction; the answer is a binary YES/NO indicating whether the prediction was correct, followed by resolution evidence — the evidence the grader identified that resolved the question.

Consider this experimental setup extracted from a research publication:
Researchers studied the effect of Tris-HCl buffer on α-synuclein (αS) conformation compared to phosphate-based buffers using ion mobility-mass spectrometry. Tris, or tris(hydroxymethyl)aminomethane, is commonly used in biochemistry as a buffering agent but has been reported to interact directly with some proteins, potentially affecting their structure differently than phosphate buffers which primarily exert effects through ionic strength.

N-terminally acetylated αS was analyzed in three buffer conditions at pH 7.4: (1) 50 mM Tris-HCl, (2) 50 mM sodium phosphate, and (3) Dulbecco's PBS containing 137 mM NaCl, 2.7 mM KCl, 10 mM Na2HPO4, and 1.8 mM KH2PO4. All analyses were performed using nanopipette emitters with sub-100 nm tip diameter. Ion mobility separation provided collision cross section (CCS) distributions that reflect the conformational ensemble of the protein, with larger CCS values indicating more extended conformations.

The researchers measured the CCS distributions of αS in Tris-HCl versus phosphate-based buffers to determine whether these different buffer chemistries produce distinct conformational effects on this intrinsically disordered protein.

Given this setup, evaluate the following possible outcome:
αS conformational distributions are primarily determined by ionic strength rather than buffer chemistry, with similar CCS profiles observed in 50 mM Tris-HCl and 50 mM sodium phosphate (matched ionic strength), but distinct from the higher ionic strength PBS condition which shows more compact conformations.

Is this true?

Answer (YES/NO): NO